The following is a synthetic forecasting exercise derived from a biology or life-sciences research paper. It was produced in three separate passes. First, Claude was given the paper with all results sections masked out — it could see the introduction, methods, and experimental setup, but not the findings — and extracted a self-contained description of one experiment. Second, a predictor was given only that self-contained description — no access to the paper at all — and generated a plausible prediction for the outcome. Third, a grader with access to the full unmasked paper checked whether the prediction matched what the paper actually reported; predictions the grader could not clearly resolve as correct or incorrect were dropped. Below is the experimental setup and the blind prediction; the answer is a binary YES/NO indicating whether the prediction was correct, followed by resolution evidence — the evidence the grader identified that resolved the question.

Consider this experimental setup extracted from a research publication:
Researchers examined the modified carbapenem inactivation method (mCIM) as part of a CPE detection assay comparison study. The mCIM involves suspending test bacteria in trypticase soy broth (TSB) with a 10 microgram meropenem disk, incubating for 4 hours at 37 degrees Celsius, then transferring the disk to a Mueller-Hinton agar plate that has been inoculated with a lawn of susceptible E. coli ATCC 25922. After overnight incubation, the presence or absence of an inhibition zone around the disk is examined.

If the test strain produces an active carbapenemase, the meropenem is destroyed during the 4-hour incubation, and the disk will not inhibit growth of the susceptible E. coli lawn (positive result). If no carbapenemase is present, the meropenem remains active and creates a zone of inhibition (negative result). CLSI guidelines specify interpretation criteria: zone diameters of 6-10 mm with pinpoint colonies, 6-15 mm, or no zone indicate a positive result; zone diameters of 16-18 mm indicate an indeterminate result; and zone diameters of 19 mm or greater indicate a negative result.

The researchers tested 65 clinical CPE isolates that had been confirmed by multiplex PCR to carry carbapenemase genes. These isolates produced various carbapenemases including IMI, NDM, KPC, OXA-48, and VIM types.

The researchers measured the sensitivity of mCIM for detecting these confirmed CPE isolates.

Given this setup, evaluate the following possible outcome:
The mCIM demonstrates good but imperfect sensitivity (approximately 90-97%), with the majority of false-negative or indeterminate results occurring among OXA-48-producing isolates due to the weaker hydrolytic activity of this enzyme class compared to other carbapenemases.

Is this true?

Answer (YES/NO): NO